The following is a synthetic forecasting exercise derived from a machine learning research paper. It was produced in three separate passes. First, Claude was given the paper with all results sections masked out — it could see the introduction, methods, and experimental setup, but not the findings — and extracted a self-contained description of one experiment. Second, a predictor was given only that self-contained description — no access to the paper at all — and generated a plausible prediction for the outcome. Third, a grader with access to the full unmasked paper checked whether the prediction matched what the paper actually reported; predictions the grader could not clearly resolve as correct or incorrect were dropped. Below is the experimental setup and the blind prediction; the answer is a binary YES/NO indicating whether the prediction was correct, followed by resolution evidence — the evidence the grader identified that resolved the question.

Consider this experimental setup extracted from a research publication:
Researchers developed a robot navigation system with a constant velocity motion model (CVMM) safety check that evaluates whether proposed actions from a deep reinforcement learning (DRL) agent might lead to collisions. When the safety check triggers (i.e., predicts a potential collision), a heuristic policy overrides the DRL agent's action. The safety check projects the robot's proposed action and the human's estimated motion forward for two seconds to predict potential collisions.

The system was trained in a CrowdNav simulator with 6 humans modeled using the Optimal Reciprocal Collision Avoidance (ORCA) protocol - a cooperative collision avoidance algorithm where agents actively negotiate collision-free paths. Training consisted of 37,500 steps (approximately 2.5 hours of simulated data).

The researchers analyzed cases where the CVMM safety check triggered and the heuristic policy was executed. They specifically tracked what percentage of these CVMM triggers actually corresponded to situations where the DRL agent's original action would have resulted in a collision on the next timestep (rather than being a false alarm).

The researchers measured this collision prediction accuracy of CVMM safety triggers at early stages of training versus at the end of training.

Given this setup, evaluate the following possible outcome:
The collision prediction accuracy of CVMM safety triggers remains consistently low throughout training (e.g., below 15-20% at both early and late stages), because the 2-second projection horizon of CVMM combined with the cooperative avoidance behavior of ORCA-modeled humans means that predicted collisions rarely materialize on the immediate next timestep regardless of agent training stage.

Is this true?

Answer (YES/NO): NO